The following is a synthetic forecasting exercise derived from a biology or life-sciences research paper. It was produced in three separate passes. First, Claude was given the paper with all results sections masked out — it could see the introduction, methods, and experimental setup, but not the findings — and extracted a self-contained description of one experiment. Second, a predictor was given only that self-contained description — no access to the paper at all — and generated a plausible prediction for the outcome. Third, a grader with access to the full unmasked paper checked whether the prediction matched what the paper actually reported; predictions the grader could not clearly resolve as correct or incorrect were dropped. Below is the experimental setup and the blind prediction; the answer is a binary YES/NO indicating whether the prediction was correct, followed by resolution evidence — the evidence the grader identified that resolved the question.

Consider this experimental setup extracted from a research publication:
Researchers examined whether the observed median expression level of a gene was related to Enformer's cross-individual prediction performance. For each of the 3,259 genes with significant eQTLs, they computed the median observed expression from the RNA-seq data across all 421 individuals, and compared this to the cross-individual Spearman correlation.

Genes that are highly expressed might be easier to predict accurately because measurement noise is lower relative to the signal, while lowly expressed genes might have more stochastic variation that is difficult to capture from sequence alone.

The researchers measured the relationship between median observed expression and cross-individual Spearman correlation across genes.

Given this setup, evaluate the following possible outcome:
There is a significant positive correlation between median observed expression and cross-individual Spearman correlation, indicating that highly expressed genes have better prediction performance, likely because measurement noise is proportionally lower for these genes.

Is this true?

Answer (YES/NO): NO